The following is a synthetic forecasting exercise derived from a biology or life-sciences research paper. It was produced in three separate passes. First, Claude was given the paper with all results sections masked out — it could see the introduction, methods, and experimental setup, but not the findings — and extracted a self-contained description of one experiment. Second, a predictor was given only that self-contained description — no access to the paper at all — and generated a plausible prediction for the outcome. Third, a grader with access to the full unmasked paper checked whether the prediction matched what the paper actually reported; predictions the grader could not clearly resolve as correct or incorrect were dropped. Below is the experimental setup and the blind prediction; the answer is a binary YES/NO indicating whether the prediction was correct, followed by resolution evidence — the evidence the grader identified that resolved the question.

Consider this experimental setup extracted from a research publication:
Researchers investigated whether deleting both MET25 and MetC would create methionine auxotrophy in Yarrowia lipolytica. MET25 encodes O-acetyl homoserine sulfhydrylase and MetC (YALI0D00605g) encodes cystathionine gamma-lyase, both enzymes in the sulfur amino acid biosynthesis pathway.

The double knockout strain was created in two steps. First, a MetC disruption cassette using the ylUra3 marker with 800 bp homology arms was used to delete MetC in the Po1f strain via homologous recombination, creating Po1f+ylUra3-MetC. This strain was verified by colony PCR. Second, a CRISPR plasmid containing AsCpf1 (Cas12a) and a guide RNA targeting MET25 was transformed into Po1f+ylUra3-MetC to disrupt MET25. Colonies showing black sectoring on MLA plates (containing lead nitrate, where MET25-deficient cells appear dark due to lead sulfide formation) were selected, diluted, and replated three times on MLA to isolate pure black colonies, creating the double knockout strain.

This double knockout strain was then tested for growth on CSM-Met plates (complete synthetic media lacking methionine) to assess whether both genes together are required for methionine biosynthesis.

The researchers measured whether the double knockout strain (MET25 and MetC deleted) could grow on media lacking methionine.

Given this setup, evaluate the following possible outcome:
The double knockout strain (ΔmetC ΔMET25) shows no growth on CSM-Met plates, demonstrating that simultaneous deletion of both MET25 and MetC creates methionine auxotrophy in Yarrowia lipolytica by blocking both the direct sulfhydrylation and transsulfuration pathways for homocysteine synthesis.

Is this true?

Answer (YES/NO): NO